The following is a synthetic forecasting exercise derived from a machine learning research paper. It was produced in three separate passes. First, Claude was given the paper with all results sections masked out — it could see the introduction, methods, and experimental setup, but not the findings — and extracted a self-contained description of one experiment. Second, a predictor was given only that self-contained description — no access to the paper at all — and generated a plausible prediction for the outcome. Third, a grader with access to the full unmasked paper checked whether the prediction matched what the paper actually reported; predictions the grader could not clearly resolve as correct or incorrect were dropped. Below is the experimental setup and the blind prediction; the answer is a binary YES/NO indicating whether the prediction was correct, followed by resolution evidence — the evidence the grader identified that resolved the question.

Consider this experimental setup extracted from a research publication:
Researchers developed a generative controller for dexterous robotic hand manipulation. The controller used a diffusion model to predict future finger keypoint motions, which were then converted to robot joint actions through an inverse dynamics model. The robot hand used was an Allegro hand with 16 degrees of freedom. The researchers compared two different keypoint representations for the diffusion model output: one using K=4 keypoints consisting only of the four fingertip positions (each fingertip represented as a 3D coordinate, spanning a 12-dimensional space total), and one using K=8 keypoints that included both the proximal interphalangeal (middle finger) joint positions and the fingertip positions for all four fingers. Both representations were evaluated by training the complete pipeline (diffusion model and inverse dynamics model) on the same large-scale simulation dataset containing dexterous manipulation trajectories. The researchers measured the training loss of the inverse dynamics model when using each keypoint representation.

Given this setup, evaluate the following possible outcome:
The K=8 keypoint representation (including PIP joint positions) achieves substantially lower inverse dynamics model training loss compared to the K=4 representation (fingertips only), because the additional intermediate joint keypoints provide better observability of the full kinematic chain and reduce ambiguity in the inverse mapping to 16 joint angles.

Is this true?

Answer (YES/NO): YES